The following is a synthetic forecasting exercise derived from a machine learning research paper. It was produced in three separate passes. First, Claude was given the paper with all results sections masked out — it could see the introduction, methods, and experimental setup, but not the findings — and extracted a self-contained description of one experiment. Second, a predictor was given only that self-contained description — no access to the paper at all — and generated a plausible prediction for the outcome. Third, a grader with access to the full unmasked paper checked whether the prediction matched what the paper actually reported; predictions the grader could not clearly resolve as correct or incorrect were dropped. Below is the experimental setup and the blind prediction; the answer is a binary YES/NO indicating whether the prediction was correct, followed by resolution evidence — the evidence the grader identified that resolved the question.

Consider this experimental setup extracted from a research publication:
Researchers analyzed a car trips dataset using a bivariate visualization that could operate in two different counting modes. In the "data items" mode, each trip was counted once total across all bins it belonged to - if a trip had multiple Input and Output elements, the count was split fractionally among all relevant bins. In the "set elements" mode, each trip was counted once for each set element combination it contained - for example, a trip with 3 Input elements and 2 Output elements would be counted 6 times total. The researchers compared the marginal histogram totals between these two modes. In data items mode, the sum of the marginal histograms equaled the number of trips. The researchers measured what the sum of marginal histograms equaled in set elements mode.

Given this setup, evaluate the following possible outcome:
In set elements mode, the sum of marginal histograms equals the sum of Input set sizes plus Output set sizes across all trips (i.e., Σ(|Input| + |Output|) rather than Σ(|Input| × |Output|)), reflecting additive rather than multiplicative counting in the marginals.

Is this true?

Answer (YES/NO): NO